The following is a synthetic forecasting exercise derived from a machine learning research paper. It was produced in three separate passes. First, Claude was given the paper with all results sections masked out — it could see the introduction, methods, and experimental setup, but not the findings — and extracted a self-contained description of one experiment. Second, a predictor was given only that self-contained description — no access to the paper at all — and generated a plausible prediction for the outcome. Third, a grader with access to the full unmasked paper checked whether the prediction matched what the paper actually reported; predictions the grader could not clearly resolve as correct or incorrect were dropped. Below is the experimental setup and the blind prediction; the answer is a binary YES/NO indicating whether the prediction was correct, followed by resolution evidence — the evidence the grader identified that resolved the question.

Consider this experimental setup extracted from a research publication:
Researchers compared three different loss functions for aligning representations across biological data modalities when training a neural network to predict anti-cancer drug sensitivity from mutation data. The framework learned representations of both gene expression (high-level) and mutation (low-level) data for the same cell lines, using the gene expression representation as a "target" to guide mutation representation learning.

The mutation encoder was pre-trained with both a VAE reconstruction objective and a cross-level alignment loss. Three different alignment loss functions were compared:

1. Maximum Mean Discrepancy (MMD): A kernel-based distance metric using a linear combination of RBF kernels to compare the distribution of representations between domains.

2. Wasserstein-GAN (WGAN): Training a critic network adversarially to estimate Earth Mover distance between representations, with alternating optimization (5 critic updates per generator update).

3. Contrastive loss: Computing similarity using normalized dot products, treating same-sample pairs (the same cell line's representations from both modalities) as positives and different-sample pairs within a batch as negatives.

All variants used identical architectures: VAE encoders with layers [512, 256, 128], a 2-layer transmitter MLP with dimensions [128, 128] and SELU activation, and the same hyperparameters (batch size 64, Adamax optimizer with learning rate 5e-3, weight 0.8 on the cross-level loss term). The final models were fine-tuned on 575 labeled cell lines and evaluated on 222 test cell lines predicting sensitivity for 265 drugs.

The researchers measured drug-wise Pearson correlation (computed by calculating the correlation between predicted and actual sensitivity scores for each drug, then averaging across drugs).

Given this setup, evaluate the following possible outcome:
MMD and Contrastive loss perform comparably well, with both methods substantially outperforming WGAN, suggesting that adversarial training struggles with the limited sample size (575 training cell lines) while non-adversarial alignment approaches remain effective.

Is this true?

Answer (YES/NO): NO